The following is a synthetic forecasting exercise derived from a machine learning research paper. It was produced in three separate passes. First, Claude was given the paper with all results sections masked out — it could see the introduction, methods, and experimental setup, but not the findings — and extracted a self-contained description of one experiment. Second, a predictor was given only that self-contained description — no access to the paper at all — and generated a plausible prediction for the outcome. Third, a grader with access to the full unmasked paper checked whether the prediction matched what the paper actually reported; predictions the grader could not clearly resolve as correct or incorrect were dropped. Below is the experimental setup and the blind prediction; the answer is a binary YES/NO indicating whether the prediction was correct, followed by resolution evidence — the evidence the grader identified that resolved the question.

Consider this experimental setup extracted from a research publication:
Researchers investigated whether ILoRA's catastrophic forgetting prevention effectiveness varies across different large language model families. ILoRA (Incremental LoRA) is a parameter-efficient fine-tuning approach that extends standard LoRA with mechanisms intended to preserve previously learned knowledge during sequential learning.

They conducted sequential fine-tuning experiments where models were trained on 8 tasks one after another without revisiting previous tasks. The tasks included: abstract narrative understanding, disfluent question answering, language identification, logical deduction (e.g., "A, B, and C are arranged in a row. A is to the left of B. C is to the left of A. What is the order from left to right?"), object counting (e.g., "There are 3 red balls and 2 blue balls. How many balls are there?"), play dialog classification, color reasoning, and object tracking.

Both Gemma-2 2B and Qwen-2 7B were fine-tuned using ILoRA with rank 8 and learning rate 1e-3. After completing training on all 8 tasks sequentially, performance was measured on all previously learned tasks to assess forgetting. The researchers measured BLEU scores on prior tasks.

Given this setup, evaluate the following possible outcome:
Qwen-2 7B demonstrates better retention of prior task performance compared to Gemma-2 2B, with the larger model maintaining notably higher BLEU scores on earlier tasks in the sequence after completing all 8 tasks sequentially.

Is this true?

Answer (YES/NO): NO